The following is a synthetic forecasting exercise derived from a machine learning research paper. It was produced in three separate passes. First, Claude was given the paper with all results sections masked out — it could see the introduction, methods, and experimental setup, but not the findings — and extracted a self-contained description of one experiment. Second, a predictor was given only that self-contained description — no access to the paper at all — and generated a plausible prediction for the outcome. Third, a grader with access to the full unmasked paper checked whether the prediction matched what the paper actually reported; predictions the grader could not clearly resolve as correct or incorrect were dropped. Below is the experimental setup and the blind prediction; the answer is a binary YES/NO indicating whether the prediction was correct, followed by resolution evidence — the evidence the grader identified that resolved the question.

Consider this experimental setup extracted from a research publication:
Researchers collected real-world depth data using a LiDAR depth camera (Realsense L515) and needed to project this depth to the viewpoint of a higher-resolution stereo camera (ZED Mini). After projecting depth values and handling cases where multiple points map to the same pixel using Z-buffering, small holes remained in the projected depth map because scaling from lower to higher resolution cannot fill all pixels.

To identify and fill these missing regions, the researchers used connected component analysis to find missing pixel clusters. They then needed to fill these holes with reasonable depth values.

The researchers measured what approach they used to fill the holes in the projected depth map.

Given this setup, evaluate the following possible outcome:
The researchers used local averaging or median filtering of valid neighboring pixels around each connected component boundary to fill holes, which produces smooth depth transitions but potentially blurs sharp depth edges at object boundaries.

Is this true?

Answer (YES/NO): NO